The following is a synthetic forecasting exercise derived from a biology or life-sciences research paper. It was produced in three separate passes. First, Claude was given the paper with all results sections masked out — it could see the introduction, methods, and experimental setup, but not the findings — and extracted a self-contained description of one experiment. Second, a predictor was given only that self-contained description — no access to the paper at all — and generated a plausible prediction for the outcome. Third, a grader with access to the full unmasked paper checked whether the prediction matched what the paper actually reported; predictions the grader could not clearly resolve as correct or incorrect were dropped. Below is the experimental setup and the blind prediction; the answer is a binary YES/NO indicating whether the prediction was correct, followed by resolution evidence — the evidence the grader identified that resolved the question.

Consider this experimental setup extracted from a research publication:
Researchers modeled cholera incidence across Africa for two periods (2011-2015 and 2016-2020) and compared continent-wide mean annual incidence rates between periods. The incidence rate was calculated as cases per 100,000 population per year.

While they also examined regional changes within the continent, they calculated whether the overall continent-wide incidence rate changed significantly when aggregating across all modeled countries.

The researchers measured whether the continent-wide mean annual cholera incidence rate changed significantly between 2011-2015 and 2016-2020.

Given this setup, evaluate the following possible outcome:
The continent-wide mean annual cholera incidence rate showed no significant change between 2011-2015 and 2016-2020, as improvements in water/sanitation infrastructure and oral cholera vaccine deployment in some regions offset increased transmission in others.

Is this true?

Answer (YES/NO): YES